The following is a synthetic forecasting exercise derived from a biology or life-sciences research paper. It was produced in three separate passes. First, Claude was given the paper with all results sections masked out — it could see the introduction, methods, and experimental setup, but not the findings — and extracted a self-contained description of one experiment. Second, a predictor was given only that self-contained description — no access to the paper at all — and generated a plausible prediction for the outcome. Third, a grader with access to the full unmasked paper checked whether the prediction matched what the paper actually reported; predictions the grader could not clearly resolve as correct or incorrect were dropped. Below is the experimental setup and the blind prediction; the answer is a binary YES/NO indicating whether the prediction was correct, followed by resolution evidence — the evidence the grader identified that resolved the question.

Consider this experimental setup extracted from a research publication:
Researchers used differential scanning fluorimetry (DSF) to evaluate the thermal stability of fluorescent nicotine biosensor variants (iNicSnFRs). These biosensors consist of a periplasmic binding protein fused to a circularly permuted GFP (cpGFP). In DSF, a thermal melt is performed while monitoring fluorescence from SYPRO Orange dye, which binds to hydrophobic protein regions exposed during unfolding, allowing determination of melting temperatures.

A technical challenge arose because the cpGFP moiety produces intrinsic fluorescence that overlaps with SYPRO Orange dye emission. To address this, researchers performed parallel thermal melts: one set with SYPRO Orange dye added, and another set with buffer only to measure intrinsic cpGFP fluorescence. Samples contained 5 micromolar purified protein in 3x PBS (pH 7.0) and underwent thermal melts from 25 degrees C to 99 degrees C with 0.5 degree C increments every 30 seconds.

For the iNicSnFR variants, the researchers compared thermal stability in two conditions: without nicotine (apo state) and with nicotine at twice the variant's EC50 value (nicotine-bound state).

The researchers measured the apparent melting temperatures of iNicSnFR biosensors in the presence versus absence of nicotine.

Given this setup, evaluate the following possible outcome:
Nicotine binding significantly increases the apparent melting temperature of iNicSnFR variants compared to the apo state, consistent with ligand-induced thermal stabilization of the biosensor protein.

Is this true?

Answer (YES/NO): YES